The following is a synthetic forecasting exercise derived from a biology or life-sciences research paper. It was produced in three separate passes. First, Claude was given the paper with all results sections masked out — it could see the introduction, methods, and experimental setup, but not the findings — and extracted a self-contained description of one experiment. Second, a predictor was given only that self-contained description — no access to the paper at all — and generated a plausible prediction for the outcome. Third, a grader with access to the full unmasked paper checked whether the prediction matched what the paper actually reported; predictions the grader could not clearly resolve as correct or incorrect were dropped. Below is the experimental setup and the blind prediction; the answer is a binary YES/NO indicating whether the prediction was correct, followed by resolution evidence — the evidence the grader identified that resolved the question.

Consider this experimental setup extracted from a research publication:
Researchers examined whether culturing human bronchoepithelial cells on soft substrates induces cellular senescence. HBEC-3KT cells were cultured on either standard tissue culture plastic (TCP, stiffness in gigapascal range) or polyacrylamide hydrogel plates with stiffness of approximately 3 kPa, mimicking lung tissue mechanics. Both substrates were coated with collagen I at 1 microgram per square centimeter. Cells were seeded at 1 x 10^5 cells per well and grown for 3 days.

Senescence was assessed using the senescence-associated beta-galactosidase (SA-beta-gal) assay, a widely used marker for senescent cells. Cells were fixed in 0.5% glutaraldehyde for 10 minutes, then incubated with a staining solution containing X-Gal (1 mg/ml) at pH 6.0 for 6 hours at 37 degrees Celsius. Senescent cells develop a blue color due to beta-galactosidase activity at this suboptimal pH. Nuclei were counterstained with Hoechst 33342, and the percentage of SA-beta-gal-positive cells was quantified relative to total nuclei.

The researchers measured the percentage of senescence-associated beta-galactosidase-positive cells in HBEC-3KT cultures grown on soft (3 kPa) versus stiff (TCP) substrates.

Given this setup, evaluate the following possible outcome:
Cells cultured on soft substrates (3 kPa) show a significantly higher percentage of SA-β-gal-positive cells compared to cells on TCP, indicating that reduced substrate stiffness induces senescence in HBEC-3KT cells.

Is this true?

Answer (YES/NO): YES